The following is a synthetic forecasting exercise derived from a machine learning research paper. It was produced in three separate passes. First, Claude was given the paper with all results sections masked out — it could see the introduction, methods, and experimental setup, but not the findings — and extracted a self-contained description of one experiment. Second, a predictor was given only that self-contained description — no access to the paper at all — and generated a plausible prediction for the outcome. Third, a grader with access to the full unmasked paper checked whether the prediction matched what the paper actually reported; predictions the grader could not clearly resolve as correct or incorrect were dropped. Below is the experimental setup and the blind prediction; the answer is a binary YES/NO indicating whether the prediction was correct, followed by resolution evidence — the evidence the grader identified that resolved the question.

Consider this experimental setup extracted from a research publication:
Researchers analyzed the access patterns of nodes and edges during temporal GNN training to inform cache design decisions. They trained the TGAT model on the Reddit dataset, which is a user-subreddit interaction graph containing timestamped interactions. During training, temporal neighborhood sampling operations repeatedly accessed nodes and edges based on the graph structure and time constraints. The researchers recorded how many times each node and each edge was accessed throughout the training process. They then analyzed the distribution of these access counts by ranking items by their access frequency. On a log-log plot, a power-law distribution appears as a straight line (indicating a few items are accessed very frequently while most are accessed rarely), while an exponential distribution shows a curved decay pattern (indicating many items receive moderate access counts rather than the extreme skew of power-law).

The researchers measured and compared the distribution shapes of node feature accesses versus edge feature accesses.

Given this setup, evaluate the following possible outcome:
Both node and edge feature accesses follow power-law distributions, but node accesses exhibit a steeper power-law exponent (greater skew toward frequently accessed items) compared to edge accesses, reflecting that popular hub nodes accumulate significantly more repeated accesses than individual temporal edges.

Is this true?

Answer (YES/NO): NO